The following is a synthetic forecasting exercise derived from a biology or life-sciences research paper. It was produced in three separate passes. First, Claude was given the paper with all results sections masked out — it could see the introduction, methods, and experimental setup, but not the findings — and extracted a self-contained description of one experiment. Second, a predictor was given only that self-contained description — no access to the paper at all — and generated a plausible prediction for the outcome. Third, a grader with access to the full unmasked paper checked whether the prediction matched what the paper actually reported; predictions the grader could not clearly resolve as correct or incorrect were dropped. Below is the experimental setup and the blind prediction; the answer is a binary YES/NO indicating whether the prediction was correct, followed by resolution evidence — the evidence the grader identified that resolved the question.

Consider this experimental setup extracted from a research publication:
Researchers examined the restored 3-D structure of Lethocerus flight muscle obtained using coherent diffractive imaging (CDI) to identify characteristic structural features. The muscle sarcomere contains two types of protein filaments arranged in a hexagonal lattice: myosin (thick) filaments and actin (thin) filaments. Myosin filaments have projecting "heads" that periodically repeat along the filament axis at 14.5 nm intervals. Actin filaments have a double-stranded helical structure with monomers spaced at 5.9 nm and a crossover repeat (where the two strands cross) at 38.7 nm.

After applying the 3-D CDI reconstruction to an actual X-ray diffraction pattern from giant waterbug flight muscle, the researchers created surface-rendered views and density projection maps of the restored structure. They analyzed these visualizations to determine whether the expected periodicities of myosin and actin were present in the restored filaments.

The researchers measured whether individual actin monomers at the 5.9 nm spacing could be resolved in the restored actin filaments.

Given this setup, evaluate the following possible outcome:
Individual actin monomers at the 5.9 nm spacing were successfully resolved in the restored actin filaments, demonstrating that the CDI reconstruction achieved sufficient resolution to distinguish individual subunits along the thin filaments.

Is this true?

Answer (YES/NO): YES